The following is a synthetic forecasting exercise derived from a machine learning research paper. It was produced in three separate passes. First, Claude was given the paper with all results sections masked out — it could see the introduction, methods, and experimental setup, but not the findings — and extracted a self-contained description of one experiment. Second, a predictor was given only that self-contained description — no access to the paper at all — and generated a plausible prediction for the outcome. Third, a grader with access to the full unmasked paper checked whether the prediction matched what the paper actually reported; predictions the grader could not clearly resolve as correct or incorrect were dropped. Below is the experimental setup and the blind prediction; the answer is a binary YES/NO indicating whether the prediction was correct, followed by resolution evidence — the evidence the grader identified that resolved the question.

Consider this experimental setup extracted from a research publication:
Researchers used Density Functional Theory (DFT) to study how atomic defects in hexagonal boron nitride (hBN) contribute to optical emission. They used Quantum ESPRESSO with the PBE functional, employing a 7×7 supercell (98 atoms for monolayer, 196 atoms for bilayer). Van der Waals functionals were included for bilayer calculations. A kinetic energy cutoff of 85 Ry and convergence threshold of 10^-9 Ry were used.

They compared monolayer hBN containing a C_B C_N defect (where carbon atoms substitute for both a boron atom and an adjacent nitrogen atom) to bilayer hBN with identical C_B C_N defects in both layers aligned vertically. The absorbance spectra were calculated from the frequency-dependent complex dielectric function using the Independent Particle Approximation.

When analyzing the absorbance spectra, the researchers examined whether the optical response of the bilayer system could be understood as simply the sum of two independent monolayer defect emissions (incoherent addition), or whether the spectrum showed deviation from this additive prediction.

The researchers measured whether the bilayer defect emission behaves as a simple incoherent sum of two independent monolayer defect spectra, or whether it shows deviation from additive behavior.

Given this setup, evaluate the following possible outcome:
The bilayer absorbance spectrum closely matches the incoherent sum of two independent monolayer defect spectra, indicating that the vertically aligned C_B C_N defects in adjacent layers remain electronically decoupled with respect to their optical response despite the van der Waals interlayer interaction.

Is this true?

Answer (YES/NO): NO